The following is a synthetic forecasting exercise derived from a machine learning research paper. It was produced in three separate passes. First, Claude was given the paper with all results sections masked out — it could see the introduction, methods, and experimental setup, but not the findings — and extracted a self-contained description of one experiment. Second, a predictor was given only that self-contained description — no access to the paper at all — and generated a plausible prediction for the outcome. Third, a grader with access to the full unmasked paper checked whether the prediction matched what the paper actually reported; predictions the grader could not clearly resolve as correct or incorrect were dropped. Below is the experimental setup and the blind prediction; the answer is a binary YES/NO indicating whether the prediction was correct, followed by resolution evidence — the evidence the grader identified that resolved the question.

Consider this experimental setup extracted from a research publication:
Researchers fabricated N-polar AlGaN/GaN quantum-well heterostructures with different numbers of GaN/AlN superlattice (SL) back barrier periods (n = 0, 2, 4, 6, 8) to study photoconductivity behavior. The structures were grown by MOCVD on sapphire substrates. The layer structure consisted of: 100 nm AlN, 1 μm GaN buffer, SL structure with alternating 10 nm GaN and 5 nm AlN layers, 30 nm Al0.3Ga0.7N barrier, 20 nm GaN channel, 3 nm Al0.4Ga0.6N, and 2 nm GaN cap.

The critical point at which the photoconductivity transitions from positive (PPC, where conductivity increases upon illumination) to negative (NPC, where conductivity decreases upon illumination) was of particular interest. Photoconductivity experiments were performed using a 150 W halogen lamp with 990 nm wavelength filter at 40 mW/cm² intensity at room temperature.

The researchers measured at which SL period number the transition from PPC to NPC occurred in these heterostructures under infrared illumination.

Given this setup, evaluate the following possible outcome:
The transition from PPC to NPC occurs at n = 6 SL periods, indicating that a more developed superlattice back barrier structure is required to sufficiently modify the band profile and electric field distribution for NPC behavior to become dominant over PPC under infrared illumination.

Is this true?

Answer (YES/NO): NO